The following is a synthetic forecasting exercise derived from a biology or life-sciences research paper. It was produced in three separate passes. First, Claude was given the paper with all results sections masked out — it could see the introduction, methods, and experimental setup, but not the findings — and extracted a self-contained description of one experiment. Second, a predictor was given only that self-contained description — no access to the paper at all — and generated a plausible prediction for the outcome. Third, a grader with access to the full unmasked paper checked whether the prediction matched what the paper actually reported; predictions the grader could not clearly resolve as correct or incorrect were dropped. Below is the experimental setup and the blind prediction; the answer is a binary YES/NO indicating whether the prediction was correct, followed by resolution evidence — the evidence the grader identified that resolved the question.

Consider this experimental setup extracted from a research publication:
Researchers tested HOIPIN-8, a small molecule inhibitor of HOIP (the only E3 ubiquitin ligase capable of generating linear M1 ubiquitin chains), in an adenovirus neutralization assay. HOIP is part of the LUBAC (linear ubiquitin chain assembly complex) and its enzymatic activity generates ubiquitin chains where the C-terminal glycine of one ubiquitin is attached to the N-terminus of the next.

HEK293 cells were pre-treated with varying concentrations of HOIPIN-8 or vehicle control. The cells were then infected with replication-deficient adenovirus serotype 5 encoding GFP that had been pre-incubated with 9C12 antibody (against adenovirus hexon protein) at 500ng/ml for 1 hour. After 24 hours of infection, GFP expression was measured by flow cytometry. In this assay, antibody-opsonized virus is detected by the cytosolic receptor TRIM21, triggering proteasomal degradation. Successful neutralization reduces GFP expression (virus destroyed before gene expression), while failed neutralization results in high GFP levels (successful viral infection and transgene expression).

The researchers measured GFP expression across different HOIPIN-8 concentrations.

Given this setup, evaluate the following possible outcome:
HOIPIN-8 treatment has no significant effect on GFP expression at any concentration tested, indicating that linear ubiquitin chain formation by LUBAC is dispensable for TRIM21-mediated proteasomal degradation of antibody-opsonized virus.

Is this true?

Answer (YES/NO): NO